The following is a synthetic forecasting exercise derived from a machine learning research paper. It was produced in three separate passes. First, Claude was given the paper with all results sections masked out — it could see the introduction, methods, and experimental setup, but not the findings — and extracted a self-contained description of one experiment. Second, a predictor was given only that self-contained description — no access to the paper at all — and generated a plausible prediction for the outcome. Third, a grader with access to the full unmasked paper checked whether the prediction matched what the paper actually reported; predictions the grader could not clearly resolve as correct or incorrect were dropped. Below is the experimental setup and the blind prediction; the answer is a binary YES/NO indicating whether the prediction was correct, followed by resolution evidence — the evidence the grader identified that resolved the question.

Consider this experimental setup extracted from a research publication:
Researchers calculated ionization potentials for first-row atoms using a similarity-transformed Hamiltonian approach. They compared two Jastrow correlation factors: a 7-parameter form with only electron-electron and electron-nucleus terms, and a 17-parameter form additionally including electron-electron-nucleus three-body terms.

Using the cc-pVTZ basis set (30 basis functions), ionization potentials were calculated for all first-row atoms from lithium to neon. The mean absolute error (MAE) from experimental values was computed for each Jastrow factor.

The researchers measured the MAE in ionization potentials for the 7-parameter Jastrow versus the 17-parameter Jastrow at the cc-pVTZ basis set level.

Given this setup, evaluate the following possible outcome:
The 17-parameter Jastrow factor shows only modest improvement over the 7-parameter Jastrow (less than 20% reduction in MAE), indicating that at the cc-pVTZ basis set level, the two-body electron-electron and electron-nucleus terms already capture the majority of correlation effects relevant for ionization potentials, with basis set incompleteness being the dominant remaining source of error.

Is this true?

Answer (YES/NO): NO